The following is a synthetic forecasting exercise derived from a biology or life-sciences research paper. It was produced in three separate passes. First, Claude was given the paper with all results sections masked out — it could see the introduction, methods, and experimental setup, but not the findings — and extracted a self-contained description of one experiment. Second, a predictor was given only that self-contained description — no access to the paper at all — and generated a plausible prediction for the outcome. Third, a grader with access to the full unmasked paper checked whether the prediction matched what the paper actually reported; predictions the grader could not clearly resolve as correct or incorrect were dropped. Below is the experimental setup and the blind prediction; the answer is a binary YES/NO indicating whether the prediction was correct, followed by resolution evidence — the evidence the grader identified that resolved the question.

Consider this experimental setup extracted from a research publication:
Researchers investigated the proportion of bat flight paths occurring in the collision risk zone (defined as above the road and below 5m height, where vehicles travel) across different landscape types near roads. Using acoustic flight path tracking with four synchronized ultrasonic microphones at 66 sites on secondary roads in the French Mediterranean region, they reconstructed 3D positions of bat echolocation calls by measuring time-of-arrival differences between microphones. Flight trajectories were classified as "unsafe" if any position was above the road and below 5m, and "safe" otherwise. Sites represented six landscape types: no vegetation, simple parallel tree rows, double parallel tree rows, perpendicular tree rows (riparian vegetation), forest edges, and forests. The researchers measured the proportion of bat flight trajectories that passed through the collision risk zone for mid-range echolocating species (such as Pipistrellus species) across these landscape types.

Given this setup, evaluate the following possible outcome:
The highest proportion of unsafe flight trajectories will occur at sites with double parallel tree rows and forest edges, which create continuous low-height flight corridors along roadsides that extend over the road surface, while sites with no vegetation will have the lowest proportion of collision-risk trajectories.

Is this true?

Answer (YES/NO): NO